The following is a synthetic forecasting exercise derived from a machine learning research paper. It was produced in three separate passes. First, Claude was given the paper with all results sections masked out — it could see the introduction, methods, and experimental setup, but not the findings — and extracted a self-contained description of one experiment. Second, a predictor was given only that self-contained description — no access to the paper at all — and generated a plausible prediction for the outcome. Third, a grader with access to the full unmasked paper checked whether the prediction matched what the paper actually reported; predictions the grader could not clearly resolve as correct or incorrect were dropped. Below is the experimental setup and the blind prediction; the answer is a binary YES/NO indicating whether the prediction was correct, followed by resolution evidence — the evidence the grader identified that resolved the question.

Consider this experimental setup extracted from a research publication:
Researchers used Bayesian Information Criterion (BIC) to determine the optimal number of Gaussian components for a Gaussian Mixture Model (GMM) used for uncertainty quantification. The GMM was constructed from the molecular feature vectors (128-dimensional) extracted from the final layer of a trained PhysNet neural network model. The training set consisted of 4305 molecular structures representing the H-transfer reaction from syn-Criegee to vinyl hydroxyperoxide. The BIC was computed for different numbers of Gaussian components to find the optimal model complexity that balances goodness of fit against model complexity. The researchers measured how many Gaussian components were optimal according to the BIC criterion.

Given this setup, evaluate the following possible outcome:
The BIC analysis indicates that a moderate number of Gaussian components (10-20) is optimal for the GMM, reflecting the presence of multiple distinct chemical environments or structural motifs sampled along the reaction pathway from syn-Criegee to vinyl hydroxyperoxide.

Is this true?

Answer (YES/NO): NO